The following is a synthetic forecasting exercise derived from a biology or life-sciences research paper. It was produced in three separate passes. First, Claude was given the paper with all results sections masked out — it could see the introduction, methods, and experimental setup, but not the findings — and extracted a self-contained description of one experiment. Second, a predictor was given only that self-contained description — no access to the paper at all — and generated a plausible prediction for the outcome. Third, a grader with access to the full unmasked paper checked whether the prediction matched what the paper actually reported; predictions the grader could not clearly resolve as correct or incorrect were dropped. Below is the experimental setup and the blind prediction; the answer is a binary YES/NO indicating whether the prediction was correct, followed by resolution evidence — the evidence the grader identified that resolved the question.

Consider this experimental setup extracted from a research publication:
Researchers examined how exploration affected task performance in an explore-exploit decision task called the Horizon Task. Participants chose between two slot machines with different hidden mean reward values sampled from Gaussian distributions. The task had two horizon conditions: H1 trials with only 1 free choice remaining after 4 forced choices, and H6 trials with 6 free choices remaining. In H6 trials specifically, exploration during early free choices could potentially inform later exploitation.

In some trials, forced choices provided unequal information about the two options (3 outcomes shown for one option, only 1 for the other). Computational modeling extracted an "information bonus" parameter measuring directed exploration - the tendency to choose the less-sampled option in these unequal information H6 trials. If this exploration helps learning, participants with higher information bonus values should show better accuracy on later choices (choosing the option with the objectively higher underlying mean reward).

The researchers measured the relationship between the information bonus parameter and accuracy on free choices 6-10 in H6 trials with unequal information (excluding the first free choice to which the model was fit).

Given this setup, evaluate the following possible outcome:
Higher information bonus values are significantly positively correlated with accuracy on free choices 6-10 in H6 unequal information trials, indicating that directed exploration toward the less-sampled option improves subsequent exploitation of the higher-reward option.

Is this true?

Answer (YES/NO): NO